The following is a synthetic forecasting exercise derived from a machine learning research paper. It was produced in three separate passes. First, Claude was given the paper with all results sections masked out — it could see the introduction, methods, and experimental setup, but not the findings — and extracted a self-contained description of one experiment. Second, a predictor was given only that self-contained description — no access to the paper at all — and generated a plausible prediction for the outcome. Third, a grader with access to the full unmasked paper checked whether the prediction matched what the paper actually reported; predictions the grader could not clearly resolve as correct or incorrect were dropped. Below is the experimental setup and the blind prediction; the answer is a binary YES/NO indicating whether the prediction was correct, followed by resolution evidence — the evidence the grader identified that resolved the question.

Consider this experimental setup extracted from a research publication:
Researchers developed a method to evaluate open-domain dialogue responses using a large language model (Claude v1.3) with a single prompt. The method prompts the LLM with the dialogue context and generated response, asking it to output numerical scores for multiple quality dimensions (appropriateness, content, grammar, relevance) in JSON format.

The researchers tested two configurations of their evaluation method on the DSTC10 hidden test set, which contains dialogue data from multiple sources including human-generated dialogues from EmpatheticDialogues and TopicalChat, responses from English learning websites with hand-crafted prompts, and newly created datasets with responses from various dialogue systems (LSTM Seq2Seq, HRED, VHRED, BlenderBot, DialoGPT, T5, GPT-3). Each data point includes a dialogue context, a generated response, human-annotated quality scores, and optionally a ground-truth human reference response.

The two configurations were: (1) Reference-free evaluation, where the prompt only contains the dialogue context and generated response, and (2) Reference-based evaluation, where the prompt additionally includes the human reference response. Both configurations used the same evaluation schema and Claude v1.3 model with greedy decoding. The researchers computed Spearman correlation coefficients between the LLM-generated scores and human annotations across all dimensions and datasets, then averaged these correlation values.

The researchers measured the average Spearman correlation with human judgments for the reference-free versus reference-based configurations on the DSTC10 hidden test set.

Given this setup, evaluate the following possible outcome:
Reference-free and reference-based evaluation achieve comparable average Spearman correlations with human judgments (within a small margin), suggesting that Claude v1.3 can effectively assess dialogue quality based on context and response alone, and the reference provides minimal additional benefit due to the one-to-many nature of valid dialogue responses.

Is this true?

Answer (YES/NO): NO